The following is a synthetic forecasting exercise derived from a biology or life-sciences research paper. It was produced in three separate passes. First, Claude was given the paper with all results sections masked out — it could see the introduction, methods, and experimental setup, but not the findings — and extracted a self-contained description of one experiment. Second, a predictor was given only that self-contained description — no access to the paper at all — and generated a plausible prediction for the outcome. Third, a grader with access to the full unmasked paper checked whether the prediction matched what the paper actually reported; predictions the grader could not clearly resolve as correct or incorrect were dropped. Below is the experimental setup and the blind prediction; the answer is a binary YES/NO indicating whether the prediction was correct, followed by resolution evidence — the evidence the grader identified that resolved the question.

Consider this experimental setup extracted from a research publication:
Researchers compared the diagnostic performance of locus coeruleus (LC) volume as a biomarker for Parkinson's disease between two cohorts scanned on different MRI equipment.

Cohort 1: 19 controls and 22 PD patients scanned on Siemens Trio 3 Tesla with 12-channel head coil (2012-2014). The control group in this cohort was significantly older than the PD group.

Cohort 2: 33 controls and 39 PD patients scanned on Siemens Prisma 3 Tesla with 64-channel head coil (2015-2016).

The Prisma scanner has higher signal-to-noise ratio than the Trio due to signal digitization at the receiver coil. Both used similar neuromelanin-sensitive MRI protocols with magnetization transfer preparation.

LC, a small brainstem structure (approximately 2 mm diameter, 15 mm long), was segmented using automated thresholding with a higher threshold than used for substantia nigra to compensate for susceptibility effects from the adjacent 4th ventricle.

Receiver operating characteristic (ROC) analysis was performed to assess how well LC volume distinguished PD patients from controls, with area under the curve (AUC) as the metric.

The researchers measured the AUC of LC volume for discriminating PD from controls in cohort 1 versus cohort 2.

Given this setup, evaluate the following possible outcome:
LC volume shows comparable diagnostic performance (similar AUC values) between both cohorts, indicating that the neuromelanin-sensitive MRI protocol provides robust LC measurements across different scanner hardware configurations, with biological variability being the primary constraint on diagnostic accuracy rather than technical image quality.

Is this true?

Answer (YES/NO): NO